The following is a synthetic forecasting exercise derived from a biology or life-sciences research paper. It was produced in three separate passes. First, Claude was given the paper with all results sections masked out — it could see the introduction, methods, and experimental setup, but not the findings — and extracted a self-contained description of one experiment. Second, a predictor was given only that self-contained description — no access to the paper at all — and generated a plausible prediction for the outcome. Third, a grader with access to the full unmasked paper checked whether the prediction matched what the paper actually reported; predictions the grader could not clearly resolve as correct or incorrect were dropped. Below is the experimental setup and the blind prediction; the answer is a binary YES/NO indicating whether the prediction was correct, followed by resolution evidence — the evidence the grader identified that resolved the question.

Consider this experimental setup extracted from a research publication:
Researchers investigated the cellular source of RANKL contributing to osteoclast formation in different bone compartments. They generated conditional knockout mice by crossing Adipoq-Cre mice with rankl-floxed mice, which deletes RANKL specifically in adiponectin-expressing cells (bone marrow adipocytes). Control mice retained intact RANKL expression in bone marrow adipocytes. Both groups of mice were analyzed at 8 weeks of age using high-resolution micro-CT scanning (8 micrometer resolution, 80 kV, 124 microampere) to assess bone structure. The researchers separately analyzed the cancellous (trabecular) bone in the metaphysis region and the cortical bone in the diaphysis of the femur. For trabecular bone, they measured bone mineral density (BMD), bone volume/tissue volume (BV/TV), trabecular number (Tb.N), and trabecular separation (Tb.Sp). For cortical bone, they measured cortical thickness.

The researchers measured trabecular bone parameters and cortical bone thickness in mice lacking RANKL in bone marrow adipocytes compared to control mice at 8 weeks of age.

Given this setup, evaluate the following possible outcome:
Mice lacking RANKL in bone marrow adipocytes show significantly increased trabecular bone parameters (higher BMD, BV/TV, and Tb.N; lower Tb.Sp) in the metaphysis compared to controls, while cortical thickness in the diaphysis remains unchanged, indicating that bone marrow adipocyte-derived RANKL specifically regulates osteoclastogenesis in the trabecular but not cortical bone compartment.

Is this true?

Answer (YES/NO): YES